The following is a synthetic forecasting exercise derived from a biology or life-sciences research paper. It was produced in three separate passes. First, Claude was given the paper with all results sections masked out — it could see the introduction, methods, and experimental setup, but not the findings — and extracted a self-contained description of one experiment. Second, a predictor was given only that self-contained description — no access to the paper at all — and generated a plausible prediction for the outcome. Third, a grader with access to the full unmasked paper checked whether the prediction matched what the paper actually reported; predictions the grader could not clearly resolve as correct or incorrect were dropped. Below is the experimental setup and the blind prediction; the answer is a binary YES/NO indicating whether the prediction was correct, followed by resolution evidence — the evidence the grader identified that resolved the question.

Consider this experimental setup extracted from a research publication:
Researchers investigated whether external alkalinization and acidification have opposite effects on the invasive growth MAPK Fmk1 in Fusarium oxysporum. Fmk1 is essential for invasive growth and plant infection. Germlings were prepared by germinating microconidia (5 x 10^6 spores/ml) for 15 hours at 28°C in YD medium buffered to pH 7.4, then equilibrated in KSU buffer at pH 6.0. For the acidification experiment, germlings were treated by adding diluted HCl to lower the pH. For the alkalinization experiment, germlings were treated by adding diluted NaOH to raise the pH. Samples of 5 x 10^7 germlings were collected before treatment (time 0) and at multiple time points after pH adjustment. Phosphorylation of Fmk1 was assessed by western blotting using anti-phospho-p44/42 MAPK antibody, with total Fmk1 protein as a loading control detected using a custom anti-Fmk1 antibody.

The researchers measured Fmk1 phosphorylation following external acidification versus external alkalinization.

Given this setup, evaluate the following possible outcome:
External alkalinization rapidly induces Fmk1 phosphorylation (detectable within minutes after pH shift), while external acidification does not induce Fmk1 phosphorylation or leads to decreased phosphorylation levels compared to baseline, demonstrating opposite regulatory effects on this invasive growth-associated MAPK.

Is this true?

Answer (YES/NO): YES